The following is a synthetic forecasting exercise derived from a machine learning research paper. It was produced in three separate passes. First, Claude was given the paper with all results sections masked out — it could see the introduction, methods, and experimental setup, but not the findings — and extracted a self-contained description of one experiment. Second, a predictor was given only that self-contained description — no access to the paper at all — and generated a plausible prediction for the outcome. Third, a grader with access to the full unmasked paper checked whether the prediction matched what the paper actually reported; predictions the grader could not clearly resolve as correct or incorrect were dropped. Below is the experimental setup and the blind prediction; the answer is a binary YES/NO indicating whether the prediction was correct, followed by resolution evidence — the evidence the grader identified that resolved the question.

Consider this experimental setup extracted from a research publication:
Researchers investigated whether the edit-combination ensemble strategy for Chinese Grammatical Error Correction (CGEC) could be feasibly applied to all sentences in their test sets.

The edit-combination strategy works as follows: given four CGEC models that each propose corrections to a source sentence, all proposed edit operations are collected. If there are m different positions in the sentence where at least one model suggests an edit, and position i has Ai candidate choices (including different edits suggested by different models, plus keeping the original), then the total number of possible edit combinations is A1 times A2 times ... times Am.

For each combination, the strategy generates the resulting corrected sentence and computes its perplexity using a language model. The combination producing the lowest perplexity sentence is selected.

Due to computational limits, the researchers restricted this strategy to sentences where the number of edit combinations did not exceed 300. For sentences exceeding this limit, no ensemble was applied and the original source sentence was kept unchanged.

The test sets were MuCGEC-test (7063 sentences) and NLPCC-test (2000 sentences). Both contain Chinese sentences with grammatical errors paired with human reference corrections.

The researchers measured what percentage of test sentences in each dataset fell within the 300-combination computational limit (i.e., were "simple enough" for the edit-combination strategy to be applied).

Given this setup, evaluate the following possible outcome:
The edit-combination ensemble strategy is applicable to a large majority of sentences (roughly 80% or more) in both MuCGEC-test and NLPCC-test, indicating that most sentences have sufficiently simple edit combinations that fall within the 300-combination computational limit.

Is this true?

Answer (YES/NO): YES